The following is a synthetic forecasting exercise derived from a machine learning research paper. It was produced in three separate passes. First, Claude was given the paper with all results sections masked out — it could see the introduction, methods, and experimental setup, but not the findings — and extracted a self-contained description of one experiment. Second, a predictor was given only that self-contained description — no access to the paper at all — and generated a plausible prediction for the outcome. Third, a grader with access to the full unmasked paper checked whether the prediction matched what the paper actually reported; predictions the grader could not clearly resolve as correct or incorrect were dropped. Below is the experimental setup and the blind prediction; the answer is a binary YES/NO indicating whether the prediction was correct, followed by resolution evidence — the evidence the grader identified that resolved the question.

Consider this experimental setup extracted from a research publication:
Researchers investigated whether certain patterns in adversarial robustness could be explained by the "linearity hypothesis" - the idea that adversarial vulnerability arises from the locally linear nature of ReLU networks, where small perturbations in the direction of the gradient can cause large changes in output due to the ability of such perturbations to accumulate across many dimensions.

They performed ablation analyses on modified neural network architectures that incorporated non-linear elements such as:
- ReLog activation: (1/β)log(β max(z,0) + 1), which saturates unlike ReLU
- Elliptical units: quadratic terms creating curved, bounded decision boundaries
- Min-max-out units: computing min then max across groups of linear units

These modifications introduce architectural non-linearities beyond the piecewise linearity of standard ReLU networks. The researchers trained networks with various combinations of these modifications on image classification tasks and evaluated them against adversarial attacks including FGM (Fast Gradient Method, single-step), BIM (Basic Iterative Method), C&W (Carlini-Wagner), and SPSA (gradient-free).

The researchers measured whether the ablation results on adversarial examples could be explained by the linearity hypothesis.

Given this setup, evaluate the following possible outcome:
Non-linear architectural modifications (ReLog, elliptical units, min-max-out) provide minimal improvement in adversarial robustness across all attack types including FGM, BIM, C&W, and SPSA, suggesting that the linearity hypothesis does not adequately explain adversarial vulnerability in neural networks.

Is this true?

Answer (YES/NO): NO